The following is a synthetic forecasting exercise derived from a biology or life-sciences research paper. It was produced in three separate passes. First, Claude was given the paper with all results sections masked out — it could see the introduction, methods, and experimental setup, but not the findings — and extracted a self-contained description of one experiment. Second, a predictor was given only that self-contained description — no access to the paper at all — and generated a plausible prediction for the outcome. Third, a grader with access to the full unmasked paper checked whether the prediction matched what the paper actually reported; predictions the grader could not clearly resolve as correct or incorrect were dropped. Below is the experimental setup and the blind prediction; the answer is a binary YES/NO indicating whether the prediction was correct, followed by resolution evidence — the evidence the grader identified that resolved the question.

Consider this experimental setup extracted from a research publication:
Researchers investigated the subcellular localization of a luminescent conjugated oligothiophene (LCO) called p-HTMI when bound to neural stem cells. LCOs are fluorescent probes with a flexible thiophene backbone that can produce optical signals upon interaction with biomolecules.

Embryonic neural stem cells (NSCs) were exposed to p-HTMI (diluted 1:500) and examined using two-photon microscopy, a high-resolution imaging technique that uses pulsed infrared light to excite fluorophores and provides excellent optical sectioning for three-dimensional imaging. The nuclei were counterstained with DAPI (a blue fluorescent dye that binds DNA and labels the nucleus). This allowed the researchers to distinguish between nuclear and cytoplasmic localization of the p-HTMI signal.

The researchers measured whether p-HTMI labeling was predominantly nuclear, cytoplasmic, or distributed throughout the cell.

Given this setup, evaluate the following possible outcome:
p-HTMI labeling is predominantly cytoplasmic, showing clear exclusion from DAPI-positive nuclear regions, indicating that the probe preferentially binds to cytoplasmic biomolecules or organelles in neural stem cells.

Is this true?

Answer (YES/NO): YES